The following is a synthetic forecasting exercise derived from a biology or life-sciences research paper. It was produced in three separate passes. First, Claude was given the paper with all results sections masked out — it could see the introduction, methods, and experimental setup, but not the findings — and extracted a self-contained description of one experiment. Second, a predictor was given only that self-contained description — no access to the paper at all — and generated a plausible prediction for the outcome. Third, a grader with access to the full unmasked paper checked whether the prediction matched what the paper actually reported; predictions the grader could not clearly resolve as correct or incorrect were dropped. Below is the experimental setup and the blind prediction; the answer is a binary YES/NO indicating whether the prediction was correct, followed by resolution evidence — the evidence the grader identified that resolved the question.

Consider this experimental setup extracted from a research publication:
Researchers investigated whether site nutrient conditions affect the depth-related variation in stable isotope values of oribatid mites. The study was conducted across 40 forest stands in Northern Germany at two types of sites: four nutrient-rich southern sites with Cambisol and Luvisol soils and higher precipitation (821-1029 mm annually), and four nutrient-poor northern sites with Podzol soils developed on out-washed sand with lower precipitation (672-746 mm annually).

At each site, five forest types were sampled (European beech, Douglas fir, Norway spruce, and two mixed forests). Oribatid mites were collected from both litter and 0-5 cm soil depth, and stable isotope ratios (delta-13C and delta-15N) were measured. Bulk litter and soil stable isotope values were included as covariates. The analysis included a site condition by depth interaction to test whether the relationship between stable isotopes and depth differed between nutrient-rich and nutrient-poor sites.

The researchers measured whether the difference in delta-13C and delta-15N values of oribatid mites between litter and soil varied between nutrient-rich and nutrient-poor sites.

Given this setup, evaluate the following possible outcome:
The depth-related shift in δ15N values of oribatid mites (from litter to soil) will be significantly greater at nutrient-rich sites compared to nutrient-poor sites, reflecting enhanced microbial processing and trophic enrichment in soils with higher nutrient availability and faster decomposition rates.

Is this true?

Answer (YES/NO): NO